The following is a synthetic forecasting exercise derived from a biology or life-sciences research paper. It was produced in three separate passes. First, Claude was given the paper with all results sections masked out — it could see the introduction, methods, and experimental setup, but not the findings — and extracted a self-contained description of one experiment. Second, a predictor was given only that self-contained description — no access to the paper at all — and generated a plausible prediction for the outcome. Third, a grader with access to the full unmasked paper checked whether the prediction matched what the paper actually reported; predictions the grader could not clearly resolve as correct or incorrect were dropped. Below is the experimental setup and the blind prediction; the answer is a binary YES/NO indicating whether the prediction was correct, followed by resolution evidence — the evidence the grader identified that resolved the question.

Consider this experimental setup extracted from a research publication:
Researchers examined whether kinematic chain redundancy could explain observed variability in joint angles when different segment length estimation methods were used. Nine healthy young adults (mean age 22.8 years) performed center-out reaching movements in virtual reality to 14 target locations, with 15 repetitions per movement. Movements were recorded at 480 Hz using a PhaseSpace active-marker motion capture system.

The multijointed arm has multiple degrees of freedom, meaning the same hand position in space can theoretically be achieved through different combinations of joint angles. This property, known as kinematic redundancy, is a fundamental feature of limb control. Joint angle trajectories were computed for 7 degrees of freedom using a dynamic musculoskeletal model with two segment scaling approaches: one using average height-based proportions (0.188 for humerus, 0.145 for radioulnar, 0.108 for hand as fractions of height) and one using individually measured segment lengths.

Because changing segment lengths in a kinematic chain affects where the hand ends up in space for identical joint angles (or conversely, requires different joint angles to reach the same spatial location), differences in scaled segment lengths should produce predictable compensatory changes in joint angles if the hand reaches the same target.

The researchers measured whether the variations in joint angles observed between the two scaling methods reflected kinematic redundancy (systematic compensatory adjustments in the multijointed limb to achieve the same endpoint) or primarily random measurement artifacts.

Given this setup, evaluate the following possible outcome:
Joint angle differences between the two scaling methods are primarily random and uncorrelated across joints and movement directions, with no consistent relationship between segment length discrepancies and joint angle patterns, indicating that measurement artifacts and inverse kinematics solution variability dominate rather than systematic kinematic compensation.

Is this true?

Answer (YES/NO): NO